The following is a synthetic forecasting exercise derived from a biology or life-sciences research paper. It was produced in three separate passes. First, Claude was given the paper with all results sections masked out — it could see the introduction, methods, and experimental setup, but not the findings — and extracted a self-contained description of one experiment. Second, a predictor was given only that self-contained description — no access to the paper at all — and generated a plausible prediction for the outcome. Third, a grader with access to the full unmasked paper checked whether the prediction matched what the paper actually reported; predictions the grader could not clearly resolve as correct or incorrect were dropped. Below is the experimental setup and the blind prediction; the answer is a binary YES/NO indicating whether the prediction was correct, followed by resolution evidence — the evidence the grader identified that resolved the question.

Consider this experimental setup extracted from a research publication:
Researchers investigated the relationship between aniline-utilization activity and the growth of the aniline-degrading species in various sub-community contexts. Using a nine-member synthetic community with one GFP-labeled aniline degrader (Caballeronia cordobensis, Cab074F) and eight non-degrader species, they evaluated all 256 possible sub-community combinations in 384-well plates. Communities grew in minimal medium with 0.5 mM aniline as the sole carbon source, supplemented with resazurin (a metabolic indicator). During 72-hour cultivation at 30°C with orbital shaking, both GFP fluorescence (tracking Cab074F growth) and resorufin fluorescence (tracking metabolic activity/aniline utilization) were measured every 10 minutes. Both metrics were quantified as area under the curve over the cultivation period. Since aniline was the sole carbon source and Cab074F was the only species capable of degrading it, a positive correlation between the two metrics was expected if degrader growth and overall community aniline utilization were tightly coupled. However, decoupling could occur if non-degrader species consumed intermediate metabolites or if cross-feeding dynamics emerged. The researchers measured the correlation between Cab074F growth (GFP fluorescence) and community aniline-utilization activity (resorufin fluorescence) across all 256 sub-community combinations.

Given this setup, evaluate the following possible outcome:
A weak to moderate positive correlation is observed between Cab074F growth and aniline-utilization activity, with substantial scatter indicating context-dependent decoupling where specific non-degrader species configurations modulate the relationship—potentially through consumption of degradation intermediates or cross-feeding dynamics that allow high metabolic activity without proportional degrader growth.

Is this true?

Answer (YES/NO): YES